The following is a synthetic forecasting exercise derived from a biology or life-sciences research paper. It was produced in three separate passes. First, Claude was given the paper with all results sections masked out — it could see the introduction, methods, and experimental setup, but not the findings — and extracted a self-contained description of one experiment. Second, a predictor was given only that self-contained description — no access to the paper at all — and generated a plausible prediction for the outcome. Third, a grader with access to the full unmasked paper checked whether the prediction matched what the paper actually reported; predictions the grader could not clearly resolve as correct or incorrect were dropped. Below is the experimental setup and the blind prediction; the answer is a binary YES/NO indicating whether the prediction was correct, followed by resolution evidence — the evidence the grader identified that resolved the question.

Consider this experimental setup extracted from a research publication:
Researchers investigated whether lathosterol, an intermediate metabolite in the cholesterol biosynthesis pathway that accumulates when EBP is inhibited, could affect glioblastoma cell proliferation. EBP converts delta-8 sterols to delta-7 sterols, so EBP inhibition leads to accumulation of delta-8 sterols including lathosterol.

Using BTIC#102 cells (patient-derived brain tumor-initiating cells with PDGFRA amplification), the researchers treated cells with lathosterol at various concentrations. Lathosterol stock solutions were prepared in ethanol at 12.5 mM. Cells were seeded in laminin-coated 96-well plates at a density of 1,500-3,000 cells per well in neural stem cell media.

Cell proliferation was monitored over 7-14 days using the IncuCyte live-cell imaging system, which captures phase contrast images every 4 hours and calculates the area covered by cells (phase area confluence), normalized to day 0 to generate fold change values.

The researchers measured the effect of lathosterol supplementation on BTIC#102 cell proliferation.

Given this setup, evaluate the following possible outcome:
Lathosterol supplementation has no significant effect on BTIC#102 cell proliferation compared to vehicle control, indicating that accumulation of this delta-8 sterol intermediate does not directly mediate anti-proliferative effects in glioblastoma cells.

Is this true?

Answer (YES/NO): NO